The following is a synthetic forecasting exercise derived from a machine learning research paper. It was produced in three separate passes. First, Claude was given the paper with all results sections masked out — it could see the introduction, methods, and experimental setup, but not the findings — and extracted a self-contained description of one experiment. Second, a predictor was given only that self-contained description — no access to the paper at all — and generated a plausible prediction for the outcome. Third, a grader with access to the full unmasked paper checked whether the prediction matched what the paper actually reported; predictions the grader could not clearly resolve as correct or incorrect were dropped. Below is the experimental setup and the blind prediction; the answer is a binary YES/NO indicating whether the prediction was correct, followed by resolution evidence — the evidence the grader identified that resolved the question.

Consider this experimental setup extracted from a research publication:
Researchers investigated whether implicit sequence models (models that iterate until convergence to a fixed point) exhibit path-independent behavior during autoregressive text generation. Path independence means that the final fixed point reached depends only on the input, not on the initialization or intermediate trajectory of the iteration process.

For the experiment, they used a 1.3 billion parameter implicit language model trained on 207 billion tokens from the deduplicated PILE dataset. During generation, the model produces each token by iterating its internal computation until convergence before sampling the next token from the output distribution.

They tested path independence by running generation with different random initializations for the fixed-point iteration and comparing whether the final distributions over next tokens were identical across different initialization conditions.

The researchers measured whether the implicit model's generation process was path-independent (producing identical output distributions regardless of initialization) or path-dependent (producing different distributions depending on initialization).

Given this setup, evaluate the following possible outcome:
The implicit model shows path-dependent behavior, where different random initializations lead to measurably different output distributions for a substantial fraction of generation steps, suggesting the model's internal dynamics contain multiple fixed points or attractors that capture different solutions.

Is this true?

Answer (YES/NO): NO